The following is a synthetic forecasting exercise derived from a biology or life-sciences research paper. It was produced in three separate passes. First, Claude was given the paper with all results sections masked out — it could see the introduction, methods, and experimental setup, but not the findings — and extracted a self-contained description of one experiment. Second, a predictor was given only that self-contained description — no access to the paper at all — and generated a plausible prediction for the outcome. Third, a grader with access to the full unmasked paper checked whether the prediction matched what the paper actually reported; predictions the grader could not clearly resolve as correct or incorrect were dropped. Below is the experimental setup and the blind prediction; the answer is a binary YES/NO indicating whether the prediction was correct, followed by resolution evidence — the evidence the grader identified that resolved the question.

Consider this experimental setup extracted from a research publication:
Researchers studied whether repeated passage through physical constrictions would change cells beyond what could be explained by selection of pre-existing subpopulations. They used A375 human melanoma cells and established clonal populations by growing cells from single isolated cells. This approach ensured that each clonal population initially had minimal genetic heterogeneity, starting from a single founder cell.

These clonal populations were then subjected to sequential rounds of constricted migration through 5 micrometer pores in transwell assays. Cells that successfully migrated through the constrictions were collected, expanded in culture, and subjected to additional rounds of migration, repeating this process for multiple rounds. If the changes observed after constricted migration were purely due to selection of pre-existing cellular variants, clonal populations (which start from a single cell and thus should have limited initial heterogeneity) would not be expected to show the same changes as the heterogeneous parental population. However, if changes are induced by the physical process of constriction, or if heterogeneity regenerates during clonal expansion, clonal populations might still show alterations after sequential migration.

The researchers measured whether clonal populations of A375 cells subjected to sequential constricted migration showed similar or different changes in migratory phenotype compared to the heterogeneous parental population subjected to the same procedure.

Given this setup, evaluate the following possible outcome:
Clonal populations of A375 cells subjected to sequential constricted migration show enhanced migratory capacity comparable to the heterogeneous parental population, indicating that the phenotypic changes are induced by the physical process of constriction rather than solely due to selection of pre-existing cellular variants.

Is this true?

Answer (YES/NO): YES